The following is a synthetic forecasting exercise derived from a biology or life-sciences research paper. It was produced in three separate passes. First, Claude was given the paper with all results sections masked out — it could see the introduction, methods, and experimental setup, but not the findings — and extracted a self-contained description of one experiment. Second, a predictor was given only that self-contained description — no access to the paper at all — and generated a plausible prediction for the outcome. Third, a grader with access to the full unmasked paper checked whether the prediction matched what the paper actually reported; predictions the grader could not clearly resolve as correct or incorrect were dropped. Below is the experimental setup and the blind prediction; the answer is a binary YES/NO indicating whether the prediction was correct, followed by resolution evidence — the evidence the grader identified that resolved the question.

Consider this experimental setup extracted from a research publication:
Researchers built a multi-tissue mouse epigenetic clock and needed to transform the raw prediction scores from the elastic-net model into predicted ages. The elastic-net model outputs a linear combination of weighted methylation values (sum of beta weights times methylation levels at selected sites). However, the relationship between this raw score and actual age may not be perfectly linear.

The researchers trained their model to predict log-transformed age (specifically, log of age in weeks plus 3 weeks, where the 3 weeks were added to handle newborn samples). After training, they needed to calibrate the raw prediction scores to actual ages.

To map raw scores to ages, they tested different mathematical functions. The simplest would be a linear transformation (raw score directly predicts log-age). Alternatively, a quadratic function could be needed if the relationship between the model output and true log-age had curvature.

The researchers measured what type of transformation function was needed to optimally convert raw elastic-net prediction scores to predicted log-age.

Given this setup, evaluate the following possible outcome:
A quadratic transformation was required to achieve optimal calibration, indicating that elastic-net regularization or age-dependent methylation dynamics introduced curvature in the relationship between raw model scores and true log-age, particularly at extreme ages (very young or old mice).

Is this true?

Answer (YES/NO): YES